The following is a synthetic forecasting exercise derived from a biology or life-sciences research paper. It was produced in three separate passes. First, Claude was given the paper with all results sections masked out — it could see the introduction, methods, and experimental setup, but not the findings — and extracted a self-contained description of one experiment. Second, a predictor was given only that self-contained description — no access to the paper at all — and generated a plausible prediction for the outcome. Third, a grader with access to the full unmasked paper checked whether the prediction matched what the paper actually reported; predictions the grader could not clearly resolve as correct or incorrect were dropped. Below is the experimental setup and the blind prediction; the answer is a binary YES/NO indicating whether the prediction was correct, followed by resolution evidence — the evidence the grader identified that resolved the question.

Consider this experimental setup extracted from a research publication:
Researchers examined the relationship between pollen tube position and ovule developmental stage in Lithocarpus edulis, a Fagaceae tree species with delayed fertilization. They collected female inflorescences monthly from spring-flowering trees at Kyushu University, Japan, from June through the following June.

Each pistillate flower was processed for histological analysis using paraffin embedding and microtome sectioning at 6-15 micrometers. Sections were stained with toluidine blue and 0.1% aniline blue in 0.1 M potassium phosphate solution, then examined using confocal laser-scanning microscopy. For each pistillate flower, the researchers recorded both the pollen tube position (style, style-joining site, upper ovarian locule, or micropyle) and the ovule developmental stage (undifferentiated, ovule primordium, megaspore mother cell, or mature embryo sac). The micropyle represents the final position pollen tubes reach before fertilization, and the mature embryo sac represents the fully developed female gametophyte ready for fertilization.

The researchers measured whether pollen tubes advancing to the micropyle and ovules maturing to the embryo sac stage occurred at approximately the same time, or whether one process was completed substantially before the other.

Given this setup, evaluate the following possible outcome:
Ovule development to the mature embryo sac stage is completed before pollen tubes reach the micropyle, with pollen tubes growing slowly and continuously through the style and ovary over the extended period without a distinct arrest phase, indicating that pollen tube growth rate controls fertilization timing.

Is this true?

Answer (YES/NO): NO